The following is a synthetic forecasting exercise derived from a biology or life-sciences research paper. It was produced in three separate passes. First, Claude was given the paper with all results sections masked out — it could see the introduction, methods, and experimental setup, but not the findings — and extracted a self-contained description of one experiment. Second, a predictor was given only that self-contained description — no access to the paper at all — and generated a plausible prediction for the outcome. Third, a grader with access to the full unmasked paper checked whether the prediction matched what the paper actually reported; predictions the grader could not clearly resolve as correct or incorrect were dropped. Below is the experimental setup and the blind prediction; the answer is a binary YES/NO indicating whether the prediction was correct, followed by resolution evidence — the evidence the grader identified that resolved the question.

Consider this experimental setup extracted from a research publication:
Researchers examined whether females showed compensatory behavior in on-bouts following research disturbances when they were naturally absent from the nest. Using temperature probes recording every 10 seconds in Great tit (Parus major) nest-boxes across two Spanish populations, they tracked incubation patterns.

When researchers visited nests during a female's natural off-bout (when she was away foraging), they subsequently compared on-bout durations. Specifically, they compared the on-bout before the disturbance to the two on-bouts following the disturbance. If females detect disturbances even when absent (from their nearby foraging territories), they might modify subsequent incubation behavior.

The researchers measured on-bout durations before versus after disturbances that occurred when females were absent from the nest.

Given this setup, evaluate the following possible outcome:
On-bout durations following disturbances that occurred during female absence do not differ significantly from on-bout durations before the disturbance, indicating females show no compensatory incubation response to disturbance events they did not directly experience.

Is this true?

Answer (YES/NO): YES